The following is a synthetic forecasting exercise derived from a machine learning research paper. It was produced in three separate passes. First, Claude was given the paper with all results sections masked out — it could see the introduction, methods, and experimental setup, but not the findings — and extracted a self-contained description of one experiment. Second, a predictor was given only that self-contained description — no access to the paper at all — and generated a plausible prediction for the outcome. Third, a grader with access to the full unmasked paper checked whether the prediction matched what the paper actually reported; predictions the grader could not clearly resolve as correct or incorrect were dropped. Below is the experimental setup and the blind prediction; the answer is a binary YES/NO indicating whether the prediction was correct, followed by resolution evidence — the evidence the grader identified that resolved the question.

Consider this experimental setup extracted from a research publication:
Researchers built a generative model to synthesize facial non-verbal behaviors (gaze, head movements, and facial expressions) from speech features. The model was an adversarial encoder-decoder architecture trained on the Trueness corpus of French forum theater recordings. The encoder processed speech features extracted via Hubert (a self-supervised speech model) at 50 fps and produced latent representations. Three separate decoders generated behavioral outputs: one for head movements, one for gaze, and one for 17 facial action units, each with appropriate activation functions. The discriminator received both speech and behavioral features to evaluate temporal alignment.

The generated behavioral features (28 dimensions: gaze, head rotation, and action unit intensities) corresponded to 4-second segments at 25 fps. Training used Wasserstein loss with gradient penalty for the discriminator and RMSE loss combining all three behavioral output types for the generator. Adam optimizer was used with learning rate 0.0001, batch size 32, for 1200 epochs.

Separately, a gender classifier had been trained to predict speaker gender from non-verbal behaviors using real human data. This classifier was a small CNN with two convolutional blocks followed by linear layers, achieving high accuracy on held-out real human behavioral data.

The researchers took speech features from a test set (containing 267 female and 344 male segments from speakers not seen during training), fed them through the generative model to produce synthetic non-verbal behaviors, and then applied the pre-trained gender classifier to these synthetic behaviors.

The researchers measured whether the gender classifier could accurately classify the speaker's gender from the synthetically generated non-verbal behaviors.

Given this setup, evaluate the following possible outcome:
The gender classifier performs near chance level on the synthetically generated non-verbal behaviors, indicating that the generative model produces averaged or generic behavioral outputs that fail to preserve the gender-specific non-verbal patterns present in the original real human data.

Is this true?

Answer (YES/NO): NO